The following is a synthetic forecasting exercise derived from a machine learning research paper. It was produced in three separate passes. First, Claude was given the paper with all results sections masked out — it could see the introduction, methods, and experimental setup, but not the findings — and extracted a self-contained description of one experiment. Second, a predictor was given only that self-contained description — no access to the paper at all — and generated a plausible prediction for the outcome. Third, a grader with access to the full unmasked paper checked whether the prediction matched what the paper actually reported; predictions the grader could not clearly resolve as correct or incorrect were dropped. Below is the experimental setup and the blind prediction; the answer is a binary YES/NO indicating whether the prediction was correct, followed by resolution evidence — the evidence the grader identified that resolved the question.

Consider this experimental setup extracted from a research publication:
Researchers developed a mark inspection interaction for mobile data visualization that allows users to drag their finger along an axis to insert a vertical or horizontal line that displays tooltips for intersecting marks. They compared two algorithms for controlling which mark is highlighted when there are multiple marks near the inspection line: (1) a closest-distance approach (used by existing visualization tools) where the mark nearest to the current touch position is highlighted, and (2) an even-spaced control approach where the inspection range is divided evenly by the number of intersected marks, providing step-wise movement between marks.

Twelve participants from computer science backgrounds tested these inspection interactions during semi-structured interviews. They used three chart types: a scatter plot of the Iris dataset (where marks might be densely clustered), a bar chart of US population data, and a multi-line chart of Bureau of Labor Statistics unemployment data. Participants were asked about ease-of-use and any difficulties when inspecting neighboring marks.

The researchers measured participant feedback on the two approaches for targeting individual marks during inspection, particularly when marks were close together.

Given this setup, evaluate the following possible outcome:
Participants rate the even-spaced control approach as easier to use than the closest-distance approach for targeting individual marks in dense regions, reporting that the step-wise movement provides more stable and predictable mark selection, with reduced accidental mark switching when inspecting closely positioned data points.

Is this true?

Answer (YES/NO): YES